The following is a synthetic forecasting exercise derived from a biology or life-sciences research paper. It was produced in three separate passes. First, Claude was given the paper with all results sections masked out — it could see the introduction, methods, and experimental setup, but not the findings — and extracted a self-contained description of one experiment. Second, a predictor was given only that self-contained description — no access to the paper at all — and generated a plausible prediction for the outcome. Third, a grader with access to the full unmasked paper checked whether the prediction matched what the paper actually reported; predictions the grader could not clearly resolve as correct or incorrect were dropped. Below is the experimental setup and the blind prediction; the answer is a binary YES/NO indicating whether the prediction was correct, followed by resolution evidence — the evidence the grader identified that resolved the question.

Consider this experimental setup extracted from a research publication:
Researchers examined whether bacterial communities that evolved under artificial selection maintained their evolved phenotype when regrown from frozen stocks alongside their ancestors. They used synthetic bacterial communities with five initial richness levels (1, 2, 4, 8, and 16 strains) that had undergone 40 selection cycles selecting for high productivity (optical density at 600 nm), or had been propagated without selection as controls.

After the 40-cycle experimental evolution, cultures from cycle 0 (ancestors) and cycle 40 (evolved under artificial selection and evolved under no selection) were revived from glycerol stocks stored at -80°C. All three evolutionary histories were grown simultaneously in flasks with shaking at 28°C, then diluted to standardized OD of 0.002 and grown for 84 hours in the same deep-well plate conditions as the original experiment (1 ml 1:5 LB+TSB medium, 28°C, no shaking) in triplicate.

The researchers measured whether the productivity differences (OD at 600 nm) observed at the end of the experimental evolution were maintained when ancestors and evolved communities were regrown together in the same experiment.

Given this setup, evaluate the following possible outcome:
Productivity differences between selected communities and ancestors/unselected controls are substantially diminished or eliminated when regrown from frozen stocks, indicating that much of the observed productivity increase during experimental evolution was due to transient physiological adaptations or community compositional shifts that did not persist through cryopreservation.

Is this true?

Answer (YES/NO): NO